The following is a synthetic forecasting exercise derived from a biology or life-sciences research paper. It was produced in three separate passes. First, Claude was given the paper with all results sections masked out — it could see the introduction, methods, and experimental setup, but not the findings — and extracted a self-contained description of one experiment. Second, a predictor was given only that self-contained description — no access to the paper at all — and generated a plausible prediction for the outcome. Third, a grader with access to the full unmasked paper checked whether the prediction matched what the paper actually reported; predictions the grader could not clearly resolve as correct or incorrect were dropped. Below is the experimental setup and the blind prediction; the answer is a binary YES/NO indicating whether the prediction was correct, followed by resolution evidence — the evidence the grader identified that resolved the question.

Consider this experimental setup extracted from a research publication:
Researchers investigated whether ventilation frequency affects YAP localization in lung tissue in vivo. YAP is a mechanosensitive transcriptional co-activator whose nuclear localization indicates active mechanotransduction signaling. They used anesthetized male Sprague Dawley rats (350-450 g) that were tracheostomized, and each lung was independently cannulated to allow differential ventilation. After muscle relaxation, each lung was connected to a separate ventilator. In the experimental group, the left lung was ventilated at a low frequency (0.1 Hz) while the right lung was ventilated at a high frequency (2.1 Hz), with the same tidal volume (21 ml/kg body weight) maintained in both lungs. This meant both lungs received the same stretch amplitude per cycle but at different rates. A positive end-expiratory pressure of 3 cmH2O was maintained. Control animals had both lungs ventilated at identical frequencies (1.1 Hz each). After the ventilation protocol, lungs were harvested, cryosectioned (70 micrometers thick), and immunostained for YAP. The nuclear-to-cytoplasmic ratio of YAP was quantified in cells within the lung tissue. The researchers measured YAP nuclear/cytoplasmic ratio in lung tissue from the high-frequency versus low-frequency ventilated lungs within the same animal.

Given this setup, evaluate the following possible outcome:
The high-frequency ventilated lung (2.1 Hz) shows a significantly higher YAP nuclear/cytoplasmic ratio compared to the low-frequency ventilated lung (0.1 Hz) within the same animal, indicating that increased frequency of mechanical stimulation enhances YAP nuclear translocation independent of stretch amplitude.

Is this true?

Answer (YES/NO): YES